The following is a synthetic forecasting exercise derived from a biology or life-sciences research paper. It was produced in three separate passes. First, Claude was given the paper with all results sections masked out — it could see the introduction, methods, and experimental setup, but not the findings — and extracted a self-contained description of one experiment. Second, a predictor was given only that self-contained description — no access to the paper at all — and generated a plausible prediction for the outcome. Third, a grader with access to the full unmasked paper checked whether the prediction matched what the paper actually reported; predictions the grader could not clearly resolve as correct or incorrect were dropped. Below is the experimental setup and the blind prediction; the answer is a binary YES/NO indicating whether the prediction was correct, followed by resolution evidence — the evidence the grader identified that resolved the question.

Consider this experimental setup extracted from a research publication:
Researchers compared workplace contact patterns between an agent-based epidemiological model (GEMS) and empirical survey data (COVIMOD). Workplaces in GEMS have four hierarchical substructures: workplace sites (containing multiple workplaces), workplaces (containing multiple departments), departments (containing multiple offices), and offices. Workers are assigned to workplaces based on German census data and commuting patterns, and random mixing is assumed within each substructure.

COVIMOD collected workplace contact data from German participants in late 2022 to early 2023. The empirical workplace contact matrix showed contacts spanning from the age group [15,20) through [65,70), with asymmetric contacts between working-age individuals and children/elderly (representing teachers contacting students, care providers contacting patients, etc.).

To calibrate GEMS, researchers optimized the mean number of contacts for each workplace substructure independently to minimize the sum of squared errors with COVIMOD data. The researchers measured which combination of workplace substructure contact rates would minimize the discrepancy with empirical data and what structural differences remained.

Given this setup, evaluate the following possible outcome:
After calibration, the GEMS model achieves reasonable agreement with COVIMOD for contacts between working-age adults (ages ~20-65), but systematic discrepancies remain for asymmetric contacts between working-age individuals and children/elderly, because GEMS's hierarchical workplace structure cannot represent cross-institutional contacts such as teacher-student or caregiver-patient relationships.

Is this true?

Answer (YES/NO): YES